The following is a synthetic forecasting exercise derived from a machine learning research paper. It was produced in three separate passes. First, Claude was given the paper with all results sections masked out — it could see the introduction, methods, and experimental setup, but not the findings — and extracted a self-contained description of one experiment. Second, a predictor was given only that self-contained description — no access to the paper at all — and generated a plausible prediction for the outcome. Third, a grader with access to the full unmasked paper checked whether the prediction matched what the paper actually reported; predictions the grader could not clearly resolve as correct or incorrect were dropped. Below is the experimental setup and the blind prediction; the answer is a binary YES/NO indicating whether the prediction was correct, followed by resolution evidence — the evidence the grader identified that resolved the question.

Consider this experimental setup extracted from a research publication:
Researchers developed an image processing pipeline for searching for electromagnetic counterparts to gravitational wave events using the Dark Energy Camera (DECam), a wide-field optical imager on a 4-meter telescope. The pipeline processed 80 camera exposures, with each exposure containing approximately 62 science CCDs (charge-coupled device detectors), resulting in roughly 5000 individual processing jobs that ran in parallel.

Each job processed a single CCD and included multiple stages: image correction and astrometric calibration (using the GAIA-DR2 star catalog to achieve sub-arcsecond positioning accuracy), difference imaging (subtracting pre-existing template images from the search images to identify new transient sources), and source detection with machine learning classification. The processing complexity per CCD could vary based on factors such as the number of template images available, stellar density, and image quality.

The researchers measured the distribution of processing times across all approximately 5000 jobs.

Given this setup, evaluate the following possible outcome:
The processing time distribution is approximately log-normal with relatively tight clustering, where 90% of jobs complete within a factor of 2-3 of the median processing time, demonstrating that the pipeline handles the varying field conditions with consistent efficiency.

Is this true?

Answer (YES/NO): NO